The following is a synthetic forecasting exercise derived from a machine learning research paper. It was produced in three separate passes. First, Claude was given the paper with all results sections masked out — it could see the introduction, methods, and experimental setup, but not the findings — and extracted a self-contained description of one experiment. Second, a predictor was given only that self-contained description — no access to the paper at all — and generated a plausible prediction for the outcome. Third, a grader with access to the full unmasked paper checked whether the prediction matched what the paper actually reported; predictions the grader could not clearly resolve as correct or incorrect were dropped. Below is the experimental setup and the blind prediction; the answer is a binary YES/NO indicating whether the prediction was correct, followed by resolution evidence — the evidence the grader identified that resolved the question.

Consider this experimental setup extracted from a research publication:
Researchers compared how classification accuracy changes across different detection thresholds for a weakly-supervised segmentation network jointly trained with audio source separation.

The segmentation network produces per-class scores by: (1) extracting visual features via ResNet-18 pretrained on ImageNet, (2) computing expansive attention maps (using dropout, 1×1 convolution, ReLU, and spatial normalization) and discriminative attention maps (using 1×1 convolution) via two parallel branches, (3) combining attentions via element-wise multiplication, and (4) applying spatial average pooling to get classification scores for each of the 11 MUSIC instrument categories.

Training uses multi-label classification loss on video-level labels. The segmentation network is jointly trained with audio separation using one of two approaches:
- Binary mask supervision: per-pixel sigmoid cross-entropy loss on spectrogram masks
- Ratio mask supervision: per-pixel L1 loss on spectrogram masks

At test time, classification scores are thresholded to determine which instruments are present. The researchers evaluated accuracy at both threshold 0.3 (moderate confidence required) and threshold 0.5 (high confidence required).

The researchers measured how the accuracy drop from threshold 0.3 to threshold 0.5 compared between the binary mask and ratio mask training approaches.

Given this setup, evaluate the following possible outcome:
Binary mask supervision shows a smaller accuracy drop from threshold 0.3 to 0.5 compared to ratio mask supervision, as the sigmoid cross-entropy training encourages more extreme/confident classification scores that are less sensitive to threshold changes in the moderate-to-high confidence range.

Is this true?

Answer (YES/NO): NO